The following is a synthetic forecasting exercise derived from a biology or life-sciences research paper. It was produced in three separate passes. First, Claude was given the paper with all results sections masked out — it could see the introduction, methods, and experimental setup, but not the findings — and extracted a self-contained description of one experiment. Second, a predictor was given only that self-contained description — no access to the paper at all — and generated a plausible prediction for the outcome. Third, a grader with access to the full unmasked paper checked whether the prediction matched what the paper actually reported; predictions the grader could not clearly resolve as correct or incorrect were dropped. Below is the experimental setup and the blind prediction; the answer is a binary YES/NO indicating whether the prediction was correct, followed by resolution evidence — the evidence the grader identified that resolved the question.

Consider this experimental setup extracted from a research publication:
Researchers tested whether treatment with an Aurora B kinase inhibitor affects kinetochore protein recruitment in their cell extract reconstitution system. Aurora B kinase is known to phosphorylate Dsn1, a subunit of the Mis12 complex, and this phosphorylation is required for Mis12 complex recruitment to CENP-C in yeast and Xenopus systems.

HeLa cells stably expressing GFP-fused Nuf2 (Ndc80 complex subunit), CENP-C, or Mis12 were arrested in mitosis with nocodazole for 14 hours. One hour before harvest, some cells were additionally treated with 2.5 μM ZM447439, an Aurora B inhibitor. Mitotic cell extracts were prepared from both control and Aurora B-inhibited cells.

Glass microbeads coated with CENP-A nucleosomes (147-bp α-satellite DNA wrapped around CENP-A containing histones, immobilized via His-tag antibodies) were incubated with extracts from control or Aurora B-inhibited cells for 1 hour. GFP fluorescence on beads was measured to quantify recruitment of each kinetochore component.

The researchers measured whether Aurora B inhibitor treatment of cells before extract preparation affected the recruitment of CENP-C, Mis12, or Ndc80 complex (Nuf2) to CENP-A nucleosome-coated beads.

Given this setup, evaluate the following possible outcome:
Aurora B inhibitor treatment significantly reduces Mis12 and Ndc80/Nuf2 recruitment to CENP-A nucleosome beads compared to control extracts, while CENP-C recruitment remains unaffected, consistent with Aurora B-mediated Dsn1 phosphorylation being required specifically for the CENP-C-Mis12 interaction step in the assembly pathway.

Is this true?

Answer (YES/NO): NO